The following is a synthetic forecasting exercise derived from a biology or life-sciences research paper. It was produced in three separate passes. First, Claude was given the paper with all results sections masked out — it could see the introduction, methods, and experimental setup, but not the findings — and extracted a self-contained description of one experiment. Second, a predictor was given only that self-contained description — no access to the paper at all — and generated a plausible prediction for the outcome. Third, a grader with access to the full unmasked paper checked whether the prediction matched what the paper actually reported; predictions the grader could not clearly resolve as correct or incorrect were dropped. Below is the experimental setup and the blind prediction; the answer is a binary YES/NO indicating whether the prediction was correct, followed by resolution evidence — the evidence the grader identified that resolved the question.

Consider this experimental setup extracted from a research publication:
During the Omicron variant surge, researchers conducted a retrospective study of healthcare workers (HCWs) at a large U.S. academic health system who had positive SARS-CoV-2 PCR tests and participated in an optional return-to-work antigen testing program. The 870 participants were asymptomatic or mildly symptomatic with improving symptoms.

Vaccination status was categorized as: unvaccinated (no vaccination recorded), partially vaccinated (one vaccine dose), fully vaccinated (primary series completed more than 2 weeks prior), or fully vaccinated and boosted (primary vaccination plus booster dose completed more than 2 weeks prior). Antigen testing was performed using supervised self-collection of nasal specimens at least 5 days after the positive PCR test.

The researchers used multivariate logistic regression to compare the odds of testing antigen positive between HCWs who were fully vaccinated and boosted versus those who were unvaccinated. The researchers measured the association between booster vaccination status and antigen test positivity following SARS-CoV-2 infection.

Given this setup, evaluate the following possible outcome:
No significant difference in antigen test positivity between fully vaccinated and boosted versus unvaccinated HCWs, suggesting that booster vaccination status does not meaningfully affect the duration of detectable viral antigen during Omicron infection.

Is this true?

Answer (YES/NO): NO